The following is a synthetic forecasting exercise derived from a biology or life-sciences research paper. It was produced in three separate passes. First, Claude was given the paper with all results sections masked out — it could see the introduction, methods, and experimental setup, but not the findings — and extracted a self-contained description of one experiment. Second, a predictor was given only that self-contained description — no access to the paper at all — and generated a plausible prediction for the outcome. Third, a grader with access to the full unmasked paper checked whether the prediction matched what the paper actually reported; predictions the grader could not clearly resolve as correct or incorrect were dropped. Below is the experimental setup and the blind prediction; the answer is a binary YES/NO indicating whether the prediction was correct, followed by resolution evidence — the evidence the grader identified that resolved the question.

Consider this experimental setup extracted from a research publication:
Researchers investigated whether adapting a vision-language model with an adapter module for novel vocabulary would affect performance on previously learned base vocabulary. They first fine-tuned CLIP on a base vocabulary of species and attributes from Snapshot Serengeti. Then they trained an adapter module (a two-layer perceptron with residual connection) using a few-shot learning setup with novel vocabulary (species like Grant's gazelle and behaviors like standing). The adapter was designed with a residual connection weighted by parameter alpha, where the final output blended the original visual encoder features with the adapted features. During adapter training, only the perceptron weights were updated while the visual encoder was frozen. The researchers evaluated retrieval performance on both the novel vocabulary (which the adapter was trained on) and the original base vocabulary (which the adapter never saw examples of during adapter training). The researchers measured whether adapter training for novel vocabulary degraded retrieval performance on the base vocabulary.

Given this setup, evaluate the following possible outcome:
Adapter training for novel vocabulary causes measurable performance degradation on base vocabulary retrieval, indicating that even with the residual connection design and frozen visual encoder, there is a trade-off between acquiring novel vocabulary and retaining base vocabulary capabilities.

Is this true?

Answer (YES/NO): YES